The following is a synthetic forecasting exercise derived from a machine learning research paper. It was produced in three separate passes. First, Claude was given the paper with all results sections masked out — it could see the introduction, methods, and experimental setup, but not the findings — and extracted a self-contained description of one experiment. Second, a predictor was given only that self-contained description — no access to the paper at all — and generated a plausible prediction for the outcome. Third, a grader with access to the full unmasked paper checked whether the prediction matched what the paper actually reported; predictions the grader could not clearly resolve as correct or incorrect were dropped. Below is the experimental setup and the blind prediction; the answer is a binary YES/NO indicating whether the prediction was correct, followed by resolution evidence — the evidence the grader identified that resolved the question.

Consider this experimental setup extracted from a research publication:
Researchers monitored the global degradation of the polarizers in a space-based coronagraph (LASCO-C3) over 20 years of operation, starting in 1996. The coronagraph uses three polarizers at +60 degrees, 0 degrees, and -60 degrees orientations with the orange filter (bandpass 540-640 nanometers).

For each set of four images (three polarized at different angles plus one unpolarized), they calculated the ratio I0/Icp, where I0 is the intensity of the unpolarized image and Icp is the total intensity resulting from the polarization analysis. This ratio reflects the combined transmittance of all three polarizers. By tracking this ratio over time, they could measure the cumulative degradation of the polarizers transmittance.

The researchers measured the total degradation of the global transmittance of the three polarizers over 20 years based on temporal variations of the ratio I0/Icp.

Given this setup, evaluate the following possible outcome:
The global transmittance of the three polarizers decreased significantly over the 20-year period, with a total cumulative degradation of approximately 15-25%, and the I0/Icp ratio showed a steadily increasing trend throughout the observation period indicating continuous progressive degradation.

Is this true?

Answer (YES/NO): NO